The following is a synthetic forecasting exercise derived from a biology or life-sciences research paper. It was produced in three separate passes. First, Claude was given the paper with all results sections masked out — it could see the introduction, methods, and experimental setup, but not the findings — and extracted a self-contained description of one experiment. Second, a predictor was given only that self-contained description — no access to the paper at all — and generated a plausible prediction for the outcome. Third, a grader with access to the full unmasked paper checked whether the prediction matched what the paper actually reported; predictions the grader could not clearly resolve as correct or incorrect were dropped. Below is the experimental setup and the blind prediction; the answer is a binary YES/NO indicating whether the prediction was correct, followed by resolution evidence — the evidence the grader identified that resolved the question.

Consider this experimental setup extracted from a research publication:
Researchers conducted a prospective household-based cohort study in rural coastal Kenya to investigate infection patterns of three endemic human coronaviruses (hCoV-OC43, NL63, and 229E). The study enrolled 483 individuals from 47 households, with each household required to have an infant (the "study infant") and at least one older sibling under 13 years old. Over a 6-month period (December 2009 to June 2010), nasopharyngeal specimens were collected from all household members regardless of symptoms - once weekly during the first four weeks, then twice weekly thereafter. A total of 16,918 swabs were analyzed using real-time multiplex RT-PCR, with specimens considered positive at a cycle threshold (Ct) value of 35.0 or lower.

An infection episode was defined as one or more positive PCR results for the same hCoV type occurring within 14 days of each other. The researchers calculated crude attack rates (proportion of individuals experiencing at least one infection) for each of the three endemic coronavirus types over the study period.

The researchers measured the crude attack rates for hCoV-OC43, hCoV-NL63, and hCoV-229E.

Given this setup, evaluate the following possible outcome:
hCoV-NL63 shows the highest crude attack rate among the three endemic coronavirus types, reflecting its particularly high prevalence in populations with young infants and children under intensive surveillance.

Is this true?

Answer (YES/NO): NO